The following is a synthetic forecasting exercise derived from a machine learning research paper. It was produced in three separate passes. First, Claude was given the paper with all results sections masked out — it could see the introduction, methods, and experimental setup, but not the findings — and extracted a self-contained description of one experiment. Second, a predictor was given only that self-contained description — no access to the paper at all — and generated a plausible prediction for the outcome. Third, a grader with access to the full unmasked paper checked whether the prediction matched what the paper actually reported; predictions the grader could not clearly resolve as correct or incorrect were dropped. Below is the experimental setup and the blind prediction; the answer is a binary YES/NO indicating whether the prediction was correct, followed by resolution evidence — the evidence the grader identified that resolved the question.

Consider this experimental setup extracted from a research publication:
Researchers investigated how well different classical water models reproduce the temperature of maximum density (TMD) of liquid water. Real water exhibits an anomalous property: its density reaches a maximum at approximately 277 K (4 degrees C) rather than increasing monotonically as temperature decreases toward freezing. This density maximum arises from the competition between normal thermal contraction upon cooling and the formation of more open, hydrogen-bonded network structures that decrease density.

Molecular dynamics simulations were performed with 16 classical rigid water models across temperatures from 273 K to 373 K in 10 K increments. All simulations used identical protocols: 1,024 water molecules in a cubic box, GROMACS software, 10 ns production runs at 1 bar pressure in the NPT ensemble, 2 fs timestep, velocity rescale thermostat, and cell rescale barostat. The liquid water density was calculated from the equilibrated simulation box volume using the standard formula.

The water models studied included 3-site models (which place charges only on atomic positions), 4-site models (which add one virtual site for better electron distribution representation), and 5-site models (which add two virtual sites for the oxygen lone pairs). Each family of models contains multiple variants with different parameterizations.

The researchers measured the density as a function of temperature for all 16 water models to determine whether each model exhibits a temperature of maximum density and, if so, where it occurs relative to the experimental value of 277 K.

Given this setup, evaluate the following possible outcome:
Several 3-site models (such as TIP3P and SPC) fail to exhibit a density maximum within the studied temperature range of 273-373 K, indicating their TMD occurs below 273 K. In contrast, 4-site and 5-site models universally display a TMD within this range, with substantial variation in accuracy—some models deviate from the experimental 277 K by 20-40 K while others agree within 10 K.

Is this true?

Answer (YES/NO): NO